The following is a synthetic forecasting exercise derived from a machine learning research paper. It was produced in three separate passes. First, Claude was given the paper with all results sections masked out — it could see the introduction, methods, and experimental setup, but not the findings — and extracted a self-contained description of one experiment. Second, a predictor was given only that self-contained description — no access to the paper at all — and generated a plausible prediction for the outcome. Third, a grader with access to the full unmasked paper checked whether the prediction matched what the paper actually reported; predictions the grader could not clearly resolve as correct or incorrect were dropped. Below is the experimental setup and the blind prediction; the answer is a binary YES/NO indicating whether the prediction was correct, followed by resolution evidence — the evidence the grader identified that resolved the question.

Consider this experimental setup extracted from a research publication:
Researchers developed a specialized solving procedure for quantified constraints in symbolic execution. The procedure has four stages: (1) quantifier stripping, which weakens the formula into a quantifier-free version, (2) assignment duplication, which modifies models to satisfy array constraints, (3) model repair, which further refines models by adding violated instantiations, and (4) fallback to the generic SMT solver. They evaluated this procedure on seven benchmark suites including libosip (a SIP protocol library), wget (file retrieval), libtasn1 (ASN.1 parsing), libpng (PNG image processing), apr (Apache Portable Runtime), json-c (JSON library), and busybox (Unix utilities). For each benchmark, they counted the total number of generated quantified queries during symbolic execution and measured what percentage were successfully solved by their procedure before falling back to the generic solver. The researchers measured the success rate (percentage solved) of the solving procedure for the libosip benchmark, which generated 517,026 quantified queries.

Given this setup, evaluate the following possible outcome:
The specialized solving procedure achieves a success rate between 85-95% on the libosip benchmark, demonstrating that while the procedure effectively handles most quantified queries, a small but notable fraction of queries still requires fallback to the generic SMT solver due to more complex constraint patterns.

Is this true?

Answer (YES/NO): YES